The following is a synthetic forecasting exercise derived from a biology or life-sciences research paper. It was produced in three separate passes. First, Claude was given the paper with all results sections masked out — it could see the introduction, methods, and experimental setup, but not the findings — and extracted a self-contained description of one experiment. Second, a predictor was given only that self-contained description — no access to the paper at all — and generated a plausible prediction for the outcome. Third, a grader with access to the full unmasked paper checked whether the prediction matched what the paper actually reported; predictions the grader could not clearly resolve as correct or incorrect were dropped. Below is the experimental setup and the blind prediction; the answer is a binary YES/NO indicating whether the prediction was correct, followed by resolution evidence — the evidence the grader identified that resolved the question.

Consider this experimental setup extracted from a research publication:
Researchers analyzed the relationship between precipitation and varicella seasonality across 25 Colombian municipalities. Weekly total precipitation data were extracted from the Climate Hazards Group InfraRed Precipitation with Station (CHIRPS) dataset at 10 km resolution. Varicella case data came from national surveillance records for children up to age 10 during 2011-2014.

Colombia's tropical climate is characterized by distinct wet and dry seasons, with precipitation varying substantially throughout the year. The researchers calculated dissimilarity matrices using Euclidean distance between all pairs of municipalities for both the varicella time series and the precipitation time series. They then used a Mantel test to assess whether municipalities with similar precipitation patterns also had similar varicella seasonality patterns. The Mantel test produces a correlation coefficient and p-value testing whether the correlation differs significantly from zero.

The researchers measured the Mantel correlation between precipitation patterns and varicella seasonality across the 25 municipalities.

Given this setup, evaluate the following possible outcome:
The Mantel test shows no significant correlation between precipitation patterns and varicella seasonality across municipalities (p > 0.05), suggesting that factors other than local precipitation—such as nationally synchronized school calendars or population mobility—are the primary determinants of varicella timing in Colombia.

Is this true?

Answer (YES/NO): NO